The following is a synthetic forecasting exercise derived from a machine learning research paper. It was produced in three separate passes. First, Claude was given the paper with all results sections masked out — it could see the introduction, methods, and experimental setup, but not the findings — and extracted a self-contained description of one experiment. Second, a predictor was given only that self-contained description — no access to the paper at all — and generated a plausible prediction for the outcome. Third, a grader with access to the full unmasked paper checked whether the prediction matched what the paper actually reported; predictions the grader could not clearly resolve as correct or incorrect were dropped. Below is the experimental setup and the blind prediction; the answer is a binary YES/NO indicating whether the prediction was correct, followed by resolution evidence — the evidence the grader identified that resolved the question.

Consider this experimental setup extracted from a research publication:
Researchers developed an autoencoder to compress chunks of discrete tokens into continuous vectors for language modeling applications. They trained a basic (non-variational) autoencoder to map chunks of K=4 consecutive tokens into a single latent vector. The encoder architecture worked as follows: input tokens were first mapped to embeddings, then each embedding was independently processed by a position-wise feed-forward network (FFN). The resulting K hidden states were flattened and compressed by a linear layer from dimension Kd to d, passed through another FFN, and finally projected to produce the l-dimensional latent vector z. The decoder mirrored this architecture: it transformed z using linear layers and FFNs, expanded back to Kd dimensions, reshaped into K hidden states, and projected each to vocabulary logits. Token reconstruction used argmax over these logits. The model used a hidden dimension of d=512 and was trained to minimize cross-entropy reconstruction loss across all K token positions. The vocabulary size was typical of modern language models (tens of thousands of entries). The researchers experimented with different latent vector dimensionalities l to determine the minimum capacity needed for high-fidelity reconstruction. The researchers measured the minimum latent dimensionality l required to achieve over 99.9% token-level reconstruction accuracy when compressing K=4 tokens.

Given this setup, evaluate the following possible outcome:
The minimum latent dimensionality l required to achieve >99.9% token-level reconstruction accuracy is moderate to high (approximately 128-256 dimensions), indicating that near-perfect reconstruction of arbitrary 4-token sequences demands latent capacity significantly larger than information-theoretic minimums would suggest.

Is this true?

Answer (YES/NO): NO